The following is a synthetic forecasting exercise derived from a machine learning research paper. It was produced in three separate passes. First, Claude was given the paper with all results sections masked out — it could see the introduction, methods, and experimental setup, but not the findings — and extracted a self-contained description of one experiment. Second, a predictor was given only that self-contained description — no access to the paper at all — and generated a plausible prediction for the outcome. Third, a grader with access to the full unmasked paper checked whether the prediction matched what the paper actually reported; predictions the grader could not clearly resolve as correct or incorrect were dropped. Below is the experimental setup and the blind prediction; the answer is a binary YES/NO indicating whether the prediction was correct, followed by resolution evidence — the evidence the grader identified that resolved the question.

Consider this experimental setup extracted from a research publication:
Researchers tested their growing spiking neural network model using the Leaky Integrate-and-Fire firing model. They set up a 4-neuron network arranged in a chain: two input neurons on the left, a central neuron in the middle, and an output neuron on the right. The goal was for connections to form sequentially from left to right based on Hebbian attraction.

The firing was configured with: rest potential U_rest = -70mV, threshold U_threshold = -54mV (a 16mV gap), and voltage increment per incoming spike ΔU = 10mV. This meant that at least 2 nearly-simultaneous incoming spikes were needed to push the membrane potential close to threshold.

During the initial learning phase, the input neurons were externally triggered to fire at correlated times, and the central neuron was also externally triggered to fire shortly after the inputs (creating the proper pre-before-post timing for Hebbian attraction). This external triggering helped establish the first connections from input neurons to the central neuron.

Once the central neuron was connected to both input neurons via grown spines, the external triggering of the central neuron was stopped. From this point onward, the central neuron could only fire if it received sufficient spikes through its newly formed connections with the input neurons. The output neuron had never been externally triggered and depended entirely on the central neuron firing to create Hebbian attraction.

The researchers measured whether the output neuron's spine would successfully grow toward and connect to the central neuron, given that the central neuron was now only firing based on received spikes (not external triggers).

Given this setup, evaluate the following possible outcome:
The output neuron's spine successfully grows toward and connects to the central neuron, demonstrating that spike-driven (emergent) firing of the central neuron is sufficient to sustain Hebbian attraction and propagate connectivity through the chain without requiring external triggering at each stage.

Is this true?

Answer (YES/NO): YES